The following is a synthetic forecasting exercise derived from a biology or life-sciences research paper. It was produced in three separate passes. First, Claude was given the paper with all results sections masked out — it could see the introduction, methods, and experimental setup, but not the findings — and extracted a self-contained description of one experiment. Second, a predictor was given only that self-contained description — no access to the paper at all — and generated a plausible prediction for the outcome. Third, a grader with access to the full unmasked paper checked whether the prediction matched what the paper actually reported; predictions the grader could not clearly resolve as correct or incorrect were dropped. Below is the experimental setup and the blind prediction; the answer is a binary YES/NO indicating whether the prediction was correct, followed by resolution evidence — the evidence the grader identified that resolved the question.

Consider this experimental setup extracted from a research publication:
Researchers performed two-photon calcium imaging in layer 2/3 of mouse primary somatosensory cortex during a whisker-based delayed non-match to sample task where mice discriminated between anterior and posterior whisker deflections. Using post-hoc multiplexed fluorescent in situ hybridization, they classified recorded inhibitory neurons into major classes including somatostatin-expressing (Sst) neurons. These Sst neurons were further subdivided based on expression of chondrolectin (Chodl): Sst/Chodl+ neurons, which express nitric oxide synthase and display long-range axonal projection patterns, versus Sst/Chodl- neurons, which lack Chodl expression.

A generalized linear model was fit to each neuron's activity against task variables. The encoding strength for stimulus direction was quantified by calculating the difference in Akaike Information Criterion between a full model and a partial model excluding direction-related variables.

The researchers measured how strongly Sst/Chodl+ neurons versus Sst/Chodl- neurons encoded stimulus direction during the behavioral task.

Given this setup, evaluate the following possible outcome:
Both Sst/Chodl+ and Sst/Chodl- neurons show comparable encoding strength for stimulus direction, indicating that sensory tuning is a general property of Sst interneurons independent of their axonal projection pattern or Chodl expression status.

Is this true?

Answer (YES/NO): NO